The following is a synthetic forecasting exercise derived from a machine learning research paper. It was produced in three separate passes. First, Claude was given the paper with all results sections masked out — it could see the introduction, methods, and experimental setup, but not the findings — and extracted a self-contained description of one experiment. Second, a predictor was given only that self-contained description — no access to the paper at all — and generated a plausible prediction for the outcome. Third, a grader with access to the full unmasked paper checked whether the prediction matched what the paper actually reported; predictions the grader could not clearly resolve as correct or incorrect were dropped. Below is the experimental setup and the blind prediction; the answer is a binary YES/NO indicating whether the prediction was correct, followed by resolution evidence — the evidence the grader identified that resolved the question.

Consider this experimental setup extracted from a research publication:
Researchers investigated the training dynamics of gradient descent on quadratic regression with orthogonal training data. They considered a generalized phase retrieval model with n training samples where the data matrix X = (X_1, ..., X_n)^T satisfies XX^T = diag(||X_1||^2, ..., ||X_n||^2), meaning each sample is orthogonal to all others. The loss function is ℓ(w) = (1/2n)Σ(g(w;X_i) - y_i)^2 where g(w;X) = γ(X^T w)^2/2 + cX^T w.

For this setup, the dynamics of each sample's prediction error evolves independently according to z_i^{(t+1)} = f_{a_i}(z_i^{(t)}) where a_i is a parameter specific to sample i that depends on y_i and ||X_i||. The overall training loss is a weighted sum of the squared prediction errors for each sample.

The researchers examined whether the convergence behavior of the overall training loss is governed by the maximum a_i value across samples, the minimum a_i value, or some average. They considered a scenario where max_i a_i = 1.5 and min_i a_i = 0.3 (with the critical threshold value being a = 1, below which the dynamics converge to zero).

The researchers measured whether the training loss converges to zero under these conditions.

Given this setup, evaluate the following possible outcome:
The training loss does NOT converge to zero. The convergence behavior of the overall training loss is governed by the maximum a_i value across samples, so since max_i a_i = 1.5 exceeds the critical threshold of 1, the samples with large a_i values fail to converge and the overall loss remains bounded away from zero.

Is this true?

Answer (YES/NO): YES